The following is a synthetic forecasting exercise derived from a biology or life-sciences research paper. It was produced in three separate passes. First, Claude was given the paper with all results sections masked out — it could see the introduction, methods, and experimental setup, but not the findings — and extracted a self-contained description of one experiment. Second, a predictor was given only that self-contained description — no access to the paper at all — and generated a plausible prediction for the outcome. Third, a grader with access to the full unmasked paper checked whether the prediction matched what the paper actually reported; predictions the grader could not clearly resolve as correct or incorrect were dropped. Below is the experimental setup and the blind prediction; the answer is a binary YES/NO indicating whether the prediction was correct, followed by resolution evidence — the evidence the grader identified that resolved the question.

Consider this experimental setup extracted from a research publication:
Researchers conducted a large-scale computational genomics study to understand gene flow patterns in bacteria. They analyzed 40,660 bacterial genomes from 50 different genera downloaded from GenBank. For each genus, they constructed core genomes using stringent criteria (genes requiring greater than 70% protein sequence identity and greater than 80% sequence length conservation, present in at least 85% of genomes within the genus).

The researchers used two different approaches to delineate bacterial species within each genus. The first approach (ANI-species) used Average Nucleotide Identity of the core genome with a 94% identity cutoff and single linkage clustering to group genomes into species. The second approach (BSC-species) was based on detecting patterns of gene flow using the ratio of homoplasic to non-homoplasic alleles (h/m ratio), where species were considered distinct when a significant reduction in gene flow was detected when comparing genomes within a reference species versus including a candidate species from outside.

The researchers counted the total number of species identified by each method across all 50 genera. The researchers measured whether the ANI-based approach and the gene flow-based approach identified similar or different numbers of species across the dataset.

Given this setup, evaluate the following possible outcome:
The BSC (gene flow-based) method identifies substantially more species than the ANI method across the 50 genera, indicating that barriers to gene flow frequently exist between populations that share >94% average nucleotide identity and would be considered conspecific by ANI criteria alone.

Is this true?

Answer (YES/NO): NO